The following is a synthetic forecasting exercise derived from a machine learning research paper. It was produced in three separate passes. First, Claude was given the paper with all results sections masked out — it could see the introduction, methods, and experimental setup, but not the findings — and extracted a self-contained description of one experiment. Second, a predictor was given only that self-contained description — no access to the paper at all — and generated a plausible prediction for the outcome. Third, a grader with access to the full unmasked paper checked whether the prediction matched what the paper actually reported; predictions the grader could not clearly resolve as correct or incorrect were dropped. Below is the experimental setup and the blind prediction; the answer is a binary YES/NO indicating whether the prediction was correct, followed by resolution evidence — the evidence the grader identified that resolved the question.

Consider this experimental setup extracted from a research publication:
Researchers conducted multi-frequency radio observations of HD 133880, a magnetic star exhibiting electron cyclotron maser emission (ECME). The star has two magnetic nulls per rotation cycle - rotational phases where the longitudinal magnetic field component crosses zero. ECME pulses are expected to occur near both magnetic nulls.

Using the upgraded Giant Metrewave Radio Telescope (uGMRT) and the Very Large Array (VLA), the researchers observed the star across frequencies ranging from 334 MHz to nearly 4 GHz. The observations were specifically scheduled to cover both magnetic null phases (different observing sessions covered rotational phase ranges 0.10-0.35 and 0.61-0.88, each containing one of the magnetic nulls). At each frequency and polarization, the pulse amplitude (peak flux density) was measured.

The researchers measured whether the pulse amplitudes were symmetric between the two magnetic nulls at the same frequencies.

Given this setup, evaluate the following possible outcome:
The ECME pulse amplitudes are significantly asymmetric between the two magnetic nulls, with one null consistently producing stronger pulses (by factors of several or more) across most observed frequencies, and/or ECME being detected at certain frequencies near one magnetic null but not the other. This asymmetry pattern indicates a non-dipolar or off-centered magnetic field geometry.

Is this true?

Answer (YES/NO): YES